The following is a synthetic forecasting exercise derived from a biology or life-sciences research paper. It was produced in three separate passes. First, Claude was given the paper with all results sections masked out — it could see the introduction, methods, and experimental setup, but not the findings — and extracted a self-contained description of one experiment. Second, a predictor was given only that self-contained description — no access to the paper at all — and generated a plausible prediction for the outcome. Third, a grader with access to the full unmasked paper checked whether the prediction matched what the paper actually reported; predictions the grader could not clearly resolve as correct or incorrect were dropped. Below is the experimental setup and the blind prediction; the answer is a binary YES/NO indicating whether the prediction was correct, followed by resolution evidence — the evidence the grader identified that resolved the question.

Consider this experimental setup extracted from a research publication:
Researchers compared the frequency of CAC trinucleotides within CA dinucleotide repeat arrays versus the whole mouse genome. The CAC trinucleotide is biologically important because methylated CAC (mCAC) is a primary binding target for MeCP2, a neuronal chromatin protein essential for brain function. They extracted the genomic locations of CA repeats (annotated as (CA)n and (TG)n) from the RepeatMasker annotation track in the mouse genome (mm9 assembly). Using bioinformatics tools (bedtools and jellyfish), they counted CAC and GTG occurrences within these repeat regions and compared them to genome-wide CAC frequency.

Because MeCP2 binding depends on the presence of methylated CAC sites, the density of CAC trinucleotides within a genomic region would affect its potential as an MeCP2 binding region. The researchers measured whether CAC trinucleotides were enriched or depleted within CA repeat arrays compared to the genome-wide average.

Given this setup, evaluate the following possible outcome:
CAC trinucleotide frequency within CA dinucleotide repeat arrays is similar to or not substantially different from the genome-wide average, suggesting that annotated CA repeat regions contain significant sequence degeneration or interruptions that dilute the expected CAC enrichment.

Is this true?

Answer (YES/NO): NO